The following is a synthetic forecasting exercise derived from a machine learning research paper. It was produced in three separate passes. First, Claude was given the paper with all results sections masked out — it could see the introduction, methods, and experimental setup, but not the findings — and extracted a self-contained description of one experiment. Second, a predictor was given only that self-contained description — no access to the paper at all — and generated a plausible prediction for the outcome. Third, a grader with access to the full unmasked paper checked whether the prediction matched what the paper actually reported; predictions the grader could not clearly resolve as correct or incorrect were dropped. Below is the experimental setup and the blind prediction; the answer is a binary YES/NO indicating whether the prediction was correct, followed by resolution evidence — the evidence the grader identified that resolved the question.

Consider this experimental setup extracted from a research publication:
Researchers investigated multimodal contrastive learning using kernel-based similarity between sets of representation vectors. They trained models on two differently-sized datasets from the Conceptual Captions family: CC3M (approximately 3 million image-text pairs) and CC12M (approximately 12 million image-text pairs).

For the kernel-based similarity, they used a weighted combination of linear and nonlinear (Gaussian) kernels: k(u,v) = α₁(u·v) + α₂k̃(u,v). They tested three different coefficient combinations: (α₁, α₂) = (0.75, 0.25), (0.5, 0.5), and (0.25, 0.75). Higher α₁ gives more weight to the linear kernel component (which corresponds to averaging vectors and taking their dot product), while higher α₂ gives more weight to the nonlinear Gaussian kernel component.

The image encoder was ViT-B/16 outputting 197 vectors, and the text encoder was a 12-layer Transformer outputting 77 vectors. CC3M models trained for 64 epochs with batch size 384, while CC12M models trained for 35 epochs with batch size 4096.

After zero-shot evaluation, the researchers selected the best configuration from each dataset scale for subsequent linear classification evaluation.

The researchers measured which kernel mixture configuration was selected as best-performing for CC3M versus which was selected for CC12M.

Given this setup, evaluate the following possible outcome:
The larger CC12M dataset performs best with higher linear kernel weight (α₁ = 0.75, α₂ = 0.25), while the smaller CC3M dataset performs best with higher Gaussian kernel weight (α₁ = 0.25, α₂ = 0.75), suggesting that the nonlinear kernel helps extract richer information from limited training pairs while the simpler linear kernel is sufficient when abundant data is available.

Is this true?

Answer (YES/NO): NO